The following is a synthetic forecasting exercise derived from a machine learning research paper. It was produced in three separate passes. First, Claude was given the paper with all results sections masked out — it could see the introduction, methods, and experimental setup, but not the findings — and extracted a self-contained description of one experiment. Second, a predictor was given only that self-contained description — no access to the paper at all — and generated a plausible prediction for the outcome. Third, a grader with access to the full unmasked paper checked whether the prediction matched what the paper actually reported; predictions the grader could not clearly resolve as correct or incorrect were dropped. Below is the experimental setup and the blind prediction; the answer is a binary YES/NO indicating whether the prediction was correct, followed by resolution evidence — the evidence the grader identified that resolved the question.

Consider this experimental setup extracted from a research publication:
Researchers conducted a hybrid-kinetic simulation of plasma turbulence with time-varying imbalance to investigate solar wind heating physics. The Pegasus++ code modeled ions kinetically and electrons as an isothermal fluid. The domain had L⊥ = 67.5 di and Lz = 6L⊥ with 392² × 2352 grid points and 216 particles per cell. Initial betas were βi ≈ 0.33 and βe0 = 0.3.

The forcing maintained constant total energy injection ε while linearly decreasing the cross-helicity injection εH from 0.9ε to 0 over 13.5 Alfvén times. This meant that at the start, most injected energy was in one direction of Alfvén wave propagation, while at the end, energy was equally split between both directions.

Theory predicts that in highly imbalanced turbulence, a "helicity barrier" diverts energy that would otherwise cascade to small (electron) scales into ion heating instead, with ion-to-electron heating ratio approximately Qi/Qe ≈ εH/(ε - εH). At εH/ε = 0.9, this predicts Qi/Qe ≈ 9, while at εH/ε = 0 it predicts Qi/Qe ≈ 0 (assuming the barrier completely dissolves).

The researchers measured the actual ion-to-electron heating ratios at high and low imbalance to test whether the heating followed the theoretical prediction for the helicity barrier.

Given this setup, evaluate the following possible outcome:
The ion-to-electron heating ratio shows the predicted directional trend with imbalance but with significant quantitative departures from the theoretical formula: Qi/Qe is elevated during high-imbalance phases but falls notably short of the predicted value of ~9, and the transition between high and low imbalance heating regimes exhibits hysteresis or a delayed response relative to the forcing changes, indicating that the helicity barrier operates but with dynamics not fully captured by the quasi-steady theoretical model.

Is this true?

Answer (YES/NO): NO